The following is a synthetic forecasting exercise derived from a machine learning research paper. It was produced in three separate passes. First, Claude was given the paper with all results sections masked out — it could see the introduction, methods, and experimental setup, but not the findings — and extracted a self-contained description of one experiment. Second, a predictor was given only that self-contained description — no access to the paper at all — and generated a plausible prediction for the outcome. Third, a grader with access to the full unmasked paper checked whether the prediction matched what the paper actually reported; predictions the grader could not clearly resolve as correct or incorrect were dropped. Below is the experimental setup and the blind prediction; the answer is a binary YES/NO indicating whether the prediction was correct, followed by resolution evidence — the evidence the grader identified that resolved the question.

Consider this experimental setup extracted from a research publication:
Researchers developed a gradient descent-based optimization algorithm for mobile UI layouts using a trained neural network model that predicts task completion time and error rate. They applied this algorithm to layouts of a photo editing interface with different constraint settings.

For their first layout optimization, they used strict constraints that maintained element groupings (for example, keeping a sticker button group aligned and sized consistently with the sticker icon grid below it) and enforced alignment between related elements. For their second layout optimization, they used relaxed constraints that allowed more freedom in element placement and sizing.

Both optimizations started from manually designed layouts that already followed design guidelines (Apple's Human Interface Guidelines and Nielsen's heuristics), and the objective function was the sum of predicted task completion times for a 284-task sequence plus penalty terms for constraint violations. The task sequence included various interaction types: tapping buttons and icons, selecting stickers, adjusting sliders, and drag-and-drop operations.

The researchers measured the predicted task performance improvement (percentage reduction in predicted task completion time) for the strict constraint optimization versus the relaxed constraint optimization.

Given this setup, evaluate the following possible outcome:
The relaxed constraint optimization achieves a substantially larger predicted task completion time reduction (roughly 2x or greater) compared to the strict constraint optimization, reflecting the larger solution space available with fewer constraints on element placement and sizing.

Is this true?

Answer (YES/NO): YES